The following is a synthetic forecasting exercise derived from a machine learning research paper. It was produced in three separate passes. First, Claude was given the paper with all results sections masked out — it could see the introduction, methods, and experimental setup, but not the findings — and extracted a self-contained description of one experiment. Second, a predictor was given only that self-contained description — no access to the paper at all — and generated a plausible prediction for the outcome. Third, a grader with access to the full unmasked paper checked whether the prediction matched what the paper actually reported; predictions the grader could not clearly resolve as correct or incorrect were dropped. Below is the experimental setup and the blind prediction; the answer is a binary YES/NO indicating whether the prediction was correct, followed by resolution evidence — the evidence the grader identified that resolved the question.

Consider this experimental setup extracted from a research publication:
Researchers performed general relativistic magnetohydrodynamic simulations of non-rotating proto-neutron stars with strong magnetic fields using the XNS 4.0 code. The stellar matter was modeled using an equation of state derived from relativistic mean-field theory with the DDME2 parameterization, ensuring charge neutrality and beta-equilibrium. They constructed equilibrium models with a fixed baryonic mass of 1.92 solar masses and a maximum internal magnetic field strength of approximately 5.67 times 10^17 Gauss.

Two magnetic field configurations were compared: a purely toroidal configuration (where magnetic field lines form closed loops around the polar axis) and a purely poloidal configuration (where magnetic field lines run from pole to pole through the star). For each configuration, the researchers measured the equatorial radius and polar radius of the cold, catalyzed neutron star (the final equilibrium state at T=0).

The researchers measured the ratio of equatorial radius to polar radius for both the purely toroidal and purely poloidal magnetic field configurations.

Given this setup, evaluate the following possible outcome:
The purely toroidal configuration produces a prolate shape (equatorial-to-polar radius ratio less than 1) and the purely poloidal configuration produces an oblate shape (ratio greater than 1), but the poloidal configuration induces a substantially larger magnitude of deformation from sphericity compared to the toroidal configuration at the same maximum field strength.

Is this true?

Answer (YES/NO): NO